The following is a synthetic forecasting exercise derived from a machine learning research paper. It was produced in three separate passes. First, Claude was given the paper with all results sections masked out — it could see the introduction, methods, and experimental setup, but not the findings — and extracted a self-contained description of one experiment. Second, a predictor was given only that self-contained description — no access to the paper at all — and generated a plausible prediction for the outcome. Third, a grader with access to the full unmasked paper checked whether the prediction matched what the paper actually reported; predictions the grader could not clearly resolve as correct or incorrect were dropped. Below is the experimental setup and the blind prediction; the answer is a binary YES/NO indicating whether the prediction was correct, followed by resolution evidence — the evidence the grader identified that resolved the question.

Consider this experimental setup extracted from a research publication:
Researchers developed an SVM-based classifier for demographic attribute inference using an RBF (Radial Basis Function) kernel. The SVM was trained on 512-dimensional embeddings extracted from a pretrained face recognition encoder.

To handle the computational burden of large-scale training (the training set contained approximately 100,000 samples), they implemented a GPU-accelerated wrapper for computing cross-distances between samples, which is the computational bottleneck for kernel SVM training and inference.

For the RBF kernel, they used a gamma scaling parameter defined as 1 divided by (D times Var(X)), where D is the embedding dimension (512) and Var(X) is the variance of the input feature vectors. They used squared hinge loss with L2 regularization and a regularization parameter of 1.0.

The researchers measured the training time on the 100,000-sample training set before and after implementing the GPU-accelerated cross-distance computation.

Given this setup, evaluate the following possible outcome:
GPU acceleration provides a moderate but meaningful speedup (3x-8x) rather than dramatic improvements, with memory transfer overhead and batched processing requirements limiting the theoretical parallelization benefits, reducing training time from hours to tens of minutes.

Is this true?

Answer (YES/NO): NO